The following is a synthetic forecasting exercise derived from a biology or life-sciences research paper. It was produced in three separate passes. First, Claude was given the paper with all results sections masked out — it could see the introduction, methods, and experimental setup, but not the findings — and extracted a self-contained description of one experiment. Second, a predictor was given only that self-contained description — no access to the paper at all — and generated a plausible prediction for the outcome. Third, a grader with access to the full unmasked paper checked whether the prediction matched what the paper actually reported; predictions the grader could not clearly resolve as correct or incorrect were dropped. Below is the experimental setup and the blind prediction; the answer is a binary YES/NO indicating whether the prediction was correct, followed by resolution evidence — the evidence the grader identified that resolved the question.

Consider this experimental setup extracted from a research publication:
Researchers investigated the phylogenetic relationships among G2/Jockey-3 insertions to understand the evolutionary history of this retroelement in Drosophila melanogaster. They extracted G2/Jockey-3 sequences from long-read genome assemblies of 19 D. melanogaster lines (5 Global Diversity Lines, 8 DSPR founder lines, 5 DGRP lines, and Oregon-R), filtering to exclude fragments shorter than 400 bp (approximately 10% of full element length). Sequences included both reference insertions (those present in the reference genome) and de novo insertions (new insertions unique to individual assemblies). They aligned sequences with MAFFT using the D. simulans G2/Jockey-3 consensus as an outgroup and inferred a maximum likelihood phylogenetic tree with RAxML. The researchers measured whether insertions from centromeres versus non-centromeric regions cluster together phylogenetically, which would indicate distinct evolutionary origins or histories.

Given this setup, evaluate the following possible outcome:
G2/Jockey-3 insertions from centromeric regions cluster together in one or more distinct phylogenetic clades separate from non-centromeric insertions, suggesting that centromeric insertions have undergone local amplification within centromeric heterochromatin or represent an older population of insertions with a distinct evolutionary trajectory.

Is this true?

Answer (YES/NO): NO